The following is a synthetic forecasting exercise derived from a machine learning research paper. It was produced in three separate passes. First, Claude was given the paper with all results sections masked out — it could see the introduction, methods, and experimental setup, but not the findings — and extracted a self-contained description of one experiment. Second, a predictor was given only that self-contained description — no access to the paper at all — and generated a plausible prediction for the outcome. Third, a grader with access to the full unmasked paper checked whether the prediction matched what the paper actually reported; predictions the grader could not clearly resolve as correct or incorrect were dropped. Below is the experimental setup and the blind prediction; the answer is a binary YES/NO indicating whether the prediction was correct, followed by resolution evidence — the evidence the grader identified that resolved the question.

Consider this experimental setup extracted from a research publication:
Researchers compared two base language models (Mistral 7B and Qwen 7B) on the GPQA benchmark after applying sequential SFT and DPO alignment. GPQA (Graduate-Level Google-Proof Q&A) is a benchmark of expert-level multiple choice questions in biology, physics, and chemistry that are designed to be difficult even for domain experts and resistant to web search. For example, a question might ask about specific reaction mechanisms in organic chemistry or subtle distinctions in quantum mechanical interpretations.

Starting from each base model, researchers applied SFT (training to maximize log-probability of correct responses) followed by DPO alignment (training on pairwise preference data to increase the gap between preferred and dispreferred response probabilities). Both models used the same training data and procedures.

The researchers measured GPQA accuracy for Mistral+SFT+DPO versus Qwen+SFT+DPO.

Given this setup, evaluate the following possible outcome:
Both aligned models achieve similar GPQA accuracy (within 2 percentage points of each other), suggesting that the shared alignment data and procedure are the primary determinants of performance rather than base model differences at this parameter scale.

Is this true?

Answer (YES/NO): NO